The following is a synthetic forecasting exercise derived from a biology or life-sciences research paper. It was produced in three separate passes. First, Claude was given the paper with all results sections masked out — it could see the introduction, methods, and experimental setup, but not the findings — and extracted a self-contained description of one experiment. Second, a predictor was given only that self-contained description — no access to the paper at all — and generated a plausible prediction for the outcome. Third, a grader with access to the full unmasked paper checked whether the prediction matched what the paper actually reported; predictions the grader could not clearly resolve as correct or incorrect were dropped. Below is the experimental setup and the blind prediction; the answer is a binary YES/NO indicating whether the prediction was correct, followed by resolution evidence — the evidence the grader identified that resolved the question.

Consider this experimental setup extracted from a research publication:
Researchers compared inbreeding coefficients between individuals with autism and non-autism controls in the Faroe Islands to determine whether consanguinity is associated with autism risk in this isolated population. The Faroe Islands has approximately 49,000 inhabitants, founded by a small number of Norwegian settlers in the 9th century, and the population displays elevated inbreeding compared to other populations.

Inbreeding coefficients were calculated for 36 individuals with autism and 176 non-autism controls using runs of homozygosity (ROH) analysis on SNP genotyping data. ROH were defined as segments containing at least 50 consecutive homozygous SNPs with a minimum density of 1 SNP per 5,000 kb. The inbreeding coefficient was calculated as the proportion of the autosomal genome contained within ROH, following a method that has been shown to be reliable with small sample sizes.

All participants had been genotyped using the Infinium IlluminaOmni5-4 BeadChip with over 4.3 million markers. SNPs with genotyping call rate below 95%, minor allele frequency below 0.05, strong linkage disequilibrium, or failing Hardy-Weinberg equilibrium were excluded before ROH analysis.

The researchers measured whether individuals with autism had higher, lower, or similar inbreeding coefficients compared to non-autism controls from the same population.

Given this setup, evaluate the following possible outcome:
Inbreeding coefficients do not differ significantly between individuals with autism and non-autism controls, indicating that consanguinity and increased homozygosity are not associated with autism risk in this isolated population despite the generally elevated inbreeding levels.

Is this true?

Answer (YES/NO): NO